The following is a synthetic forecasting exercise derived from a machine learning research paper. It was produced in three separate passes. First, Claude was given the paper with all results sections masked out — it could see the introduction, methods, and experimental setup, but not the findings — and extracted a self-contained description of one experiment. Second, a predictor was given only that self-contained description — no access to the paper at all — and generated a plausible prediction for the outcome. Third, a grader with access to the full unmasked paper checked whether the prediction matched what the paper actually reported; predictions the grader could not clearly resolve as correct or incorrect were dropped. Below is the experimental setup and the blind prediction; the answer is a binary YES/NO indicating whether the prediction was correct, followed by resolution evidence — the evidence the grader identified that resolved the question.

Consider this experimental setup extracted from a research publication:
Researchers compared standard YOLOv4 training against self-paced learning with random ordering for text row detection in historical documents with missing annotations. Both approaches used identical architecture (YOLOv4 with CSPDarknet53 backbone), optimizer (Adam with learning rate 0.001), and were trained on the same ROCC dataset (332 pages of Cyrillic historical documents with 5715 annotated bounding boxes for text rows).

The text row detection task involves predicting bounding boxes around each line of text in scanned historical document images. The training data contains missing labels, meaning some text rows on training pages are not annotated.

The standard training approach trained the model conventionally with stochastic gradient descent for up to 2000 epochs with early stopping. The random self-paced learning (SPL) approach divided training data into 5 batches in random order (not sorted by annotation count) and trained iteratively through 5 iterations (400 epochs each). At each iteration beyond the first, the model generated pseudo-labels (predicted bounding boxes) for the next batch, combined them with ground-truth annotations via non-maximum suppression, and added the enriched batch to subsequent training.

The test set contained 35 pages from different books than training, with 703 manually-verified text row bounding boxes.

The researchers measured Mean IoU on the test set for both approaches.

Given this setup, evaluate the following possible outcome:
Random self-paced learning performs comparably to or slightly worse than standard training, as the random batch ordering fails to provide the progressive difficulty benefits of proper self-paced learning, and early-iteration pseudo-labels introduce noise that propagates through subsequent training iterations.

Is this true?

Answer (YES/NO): NO